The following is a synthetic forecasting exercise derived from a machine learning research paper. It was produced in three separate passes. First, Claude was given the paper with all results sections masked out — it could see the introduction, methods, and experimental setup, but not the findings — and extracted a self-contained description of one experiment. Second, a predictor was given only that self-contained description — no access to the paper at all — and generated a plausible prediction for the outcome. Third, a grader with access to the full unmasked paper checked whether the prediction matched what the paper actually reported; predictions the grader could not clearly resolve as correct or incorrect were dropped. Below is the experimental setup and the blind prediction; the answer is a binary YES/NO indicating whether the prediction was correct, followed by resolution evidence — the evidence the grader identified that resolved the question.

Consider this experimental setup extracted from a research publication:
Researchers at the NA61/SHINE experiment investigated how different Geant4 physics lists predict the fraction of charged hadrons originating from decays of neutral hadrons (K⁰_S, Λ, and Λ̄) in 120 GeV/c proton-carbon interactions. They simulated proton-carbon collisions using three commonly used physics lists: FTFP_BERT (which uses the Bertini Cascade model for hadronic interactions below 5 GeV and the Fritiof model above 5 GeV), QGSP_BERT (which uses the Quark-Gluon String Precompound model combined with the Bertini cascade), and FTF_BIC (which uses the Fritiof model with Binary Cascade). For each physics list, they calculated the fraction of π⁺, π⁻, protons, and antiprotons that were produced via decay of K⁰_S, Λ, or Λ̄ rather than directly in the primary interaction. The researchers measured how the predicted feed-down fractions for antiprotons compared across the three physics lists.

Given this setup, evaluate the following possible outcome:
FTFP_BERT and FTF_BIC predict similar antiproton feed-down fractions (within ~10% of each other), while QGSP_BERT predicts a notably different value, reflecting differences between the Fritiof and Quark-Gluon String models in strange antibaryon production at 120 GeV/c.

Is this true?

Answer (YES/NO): YES